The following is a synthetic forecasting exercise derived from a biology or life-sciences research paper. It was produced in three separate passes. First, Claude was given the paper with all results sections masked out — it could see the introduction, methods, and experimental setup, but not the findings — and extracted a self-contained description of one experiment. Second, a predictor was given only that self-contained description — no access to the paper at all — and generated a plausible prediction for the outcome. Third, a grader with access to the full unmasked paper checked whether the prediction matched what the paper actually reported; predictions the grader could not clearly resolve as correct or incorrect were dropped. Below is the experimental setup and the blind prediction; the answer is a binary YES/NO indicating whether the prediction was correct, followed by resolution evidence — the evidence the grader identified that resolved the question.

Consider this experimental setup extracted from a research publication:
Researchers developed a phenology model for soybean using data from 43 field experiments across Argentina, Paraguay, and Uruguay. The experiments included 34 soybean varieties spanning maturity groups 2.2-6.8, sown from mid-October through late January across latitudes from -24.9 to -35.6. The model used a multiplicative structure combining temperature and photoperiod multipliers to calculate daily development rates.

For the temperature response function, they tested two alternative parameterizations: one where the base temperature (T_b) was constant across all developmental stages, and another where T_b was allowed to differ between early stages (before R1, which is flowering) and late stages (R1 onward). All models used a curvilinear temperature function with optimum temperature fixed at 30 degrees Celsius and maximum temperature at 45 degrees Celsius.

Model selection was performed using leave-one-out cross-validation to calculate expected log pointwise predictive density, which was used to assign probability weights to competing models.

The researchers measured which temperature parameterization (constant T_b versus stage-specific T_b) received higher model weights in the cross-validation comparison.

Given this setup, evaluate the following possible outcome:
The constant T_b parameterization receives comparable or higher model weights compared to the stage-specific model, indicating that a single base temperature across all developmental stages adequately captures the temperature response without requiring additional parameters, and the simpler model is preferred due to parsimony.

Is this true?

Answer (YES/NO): NO